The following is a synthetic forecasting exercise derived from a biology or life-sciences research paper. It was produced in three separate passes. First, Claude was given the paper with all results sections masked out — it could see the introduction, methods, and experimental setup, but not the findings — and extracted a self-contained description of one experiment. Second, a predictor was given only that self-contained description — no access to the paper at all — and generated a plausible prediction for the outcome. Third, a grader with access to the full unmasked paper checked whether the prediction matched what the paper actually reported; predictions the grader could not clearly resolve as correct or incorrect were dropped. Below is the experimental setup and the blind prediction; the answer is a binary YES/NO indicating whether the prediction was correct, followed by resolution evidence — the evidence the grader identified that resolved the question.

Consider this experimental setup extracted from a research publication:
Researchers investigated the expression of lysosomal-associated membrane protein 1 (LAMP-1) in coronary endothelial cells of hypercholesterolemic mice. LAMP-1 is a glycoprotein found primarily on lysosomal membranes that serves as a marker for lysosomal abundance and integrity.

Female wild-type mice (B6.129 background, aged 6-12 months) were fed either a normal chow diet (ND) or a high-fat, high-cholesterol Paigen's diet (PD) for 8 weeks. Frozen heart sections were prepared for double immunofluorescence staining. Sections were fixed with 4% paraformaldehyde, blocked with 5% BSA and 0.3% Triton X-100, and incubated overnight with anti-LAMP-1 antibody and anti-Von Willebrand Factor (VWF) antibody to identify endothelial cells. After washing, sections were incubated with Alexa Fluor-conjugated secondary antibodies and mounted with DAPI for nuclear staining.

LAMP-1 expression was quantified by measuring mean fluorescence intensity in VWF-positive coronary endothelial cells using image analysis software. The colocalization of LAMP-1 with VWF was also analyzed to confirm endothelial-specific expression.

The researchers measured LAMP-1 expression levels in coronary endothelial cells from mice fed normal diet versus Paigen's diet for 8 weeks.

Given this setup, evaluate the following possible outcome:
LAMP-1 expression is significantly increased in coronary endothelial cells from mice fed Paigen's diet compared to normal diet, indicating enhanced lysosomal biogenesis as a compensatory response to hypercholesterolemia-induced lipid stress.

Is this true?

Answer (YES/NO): YES